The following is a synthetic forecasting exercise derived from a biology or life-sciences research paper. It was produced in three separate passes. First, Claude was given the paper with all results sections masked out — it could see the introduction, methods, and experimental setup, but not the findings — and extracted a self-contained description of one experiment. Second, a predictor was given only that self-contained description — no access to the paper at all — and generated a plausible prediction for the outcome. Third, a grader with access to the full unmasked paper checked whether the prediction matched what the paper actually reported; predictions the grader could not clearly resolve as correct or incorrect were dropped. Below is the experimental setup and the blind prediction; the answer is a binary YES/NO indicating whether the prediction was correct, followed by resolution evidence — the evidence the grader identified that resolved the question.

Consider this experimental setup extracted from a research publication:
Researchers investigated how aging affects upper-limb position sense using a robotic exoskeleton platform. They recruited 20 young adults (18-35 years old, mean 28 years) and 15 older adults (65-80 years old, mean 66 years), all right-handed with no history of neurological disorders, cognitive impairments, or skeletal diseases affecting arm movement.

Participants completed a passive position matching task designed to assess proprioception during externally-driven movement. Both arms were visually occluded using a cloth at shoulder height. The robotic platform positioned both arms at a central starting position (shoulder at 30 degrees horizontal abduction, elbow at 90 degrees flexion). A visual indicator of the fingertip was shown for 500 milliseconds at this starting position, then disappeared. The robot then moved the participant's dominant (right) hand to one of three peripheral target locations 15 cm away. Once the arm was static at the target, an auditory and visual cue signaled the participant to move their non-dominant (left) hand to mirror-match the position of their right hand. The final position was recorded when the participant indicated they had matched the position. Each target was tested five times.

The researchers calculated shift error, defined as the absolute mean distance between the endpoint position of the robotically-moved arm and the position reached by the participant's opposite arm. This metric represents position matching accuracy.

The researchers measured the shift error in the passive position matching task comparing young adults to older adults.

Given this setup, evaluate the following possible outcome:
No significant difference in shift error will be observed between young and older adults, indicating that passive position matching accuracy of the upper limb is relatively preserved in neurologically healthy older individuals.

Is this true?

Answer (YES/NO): YES